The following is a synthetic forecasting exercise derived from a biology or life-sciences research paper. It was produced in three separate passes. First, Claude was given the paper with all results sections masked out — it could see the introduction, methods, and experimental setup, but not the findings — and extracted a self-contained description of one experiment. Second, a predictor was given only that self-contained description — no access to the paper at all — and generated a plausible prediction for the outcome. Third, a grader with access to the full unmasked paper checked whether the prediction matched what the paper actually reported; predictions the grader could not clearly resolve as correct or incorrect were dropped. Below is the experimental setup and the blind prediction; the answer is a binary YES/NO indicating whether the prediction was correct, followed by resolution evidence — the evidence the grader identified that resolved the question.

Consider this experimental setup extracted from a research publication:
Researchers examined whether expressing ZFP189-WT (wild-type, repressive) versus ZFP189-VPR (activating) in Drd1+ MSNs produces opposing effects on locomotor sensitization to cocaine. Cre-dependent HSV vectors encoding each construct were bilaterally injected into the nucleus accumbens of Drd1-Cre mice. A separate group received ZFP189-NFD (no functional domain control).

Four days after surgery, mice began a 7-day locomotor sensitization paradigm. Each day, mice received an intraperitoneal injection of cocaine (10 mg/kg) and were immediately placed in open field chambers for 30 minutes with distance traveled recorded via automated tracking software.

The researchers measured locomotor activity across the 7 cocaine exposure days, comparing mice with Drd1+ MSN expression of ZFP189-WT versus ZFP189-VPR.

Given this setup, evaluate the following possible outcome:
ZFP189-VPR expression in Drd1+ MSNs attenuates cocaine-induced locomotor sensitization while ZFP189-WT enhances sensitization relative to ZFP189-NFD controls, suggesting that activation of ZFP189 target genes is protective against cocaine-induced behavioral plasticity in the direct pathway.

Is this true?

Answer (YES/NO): NO